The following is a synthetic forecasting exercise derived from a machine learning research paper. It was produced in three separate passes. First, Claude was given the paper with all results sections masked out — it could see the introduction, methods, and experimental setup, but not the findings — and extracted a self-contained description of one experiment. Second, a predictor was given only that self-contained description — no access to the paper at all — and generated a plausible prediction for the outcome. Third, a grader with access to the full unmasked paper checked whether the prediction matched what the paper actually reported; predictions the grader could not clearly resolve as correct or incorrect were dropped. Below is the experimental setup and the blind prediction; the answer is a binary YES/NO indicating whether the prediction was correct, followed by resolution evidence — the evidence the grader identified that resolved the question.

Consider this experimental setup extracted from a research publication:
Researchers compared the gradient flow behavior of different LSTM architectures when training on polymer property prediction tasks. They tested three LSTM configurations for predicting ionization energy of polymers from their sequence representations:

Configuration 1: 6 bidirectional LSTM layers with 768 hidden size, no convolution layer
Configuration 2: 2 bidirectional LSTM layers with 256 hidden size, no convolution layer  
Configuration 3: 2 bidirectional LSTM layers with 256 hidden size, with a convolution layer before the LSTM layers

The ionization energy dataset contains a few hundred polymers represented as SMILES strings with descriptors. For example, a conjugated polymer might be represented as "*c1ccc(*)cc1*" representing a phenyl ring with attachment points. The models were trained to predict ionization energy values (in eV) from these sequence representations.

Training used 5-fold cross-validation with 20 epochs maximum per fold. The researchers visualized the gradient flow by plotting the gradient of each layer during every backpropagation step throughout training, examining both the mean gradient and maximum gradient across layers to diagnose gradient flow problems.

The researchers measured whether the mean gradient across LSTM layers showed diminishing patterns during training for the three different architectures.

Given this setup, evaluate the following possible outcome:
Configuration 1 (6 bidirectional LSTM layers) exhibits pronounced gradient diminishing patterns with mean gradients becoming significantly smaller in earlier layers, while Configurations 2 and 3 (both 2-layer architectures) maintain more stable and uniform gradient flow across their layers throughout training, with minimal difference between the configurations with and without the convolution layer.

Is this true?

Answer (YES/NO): NO